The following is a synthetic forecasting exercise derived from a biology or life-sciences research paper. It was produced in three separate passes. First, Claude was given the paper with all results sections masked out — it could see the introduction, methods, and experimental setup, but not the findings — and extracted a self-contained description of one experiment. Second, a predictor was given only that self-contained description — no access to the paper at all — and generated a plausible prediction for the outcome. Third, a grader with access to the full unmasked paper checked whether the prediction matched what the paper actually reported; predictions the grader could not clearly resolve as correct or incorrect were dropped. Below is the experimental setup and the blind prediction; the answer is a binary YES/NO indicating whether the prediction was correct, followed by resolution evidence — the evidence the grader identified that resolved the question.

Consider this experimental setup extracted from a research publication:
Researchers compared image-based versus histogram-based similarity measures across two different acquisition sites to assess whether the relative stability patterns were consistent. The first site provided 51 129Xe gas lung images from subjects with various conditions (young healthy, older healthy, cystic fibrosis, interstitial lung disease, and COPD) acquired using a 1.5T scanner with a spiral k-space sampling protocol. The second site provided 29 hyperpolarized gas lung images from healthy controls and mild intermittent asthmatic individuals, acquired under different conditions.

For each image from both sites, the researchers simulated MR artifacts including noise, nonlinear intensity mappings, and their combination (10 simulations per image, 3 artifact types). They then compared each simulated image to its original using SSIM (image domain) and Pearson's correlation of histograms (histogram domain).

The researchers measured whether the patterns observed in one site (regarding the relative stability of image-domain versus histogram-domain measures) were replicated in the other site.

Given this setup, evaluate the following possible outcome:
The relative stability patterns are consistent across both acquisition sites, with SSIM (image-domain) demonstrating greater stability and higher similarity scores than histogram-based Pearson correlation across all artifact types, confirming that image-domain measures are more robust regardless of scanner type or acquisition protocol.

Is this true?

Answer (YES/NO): YES